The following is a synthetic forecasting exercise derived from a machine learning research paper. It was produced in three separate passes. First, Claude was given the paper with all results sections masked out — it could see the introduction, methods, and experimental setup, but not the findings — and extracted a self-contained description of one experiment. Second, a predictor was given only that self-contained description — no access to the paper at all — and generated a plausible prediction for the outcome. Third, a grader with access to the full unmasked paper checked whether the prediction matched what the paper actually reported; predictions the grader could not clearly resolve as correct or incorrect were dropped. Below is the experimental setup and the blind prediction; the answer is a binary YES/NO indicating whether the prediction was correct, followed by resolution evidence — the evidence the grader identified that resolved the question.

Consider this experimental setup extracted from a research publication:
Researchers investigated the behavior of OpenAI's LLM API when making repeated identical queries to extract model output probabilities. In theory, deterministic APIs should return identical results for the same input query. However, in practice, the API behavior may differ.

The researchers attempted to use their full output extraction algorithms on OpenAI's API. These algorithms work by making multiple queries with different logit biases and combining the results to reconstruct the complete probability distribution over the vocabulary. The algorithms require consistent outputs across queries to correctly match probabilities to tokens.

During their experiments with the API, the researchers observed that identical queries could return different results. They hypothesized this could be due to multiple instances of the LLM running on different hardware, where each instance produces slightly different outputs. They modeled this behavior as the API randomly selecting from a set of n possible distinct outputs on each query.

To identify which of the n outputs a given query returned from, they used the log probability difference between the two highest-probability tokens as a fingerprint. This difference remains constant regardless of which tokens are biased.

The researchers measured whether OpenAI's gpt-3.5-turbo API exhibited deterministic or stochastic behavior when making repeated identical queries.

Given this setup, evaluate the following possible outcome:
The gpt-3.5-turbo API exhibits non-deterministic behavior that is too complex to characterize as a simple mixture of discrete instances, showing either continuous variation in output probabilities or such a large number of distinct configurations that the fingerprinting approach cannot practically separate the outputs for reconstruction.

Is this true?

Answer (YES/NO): NO